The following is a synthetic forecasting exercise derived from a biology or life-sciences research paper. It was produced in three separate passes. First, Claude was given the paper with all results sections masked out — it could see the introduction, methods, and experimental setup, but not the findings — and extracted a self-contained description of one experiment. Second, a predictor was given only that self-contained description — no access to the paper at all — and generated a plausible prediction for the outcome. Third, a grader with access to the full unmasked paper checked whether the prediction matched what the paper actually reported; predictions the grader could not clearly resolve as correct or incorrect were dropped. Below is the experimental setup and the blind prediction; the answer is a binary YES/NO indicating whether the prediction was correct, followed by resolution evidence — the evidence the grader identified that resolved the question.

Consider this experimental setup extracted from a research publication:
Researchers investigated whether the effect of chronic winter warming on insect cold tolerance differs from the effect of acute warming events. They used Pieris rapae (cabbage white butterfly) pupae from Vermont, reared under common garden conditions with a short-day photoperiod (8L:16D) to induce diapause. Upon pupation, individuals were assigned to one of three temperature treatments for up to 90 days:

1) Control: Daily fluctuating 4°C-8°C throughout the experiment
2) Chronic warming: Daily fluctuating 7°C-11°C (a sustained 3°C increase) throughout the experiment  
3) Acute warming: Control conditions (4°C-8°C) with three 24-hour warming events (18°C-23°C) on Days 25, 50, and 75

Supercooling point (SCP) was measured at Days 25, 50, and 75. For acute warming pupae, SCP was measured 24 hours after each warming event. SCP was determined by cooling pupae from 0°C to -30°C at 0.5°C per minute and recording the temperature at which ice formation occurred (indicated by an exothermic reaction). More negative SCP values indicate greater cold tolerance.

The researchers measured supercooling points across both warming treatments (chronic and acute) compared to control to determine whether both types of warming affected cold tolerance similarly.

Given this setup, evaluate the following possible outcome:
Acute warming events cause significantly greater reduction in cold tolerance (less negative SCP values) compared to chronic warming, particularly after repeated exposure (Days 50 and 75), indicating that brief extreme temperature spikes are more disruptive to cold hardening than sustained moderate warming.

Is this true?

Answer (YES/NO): NO